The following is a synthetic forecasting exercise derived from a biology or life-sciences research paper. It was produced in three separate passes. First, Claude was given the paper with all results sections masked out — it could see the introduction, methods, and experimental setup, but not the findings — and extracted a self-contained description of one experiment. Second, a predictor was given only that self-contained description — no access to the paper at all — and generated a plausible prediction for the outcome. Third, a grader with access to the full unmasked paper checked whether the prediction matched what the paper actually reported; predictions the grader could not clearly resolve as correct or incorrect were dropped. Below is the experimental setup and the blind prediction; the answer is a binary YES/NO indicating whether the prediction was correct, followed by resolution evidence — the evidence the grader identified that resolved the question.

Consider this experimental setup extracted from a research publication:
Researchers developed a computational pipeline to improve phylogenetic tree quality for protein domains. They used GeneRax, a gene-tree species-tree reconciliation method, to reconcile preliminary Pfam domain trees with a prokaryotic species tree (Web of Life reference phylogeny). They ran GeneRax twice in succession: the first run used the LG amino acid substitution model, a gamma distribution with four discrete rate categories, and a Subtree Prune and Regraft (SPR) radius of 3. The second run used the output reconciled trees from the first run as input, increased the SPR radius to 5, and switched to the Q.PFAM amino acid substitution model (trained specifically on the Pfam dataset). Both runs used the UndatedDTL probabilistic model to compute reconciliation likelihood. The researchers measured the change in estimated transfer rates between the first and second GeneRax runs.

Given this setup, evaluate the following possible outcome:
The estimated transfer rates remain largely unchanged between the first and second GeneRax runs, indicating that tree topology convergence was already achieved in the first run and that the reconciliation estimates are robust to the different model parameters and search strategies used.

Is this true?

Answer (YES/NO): NO